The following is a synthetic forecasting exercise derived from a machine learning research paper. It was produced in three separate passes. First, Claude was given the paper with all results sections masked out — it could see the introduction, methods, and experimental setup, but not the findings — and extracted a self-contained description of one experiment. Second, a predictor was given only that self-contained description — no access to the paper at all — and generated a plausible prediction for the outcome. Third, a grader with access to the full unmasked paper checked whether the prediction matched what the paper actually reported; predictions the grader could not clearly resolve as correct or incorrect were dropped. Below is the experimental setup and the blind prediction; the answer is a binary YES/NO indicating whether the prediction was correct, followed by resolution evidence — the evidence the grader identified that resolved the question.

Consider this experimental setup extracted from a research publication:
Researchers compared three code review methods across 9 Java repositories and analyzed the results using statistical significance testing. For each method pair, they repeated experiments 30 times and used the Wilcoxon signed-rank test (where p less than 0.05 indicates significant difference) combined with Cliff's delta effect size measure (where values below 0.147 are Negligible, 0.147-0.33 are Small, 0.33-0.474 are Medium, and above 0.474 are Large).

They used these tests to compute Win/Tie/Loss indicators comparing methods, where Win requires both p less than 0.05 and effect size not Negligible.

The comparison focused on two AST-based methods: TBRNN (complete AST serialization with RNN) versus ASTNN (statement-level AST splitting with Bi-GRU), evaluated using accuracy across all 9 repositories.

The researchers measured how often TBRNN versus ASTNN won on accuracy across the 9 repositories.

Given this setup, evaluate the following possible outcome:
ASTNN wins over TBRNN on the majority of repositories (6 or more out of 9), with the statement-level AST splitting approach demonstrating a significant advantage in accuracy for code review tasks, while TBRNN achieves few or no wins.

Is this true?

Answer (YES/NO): NO